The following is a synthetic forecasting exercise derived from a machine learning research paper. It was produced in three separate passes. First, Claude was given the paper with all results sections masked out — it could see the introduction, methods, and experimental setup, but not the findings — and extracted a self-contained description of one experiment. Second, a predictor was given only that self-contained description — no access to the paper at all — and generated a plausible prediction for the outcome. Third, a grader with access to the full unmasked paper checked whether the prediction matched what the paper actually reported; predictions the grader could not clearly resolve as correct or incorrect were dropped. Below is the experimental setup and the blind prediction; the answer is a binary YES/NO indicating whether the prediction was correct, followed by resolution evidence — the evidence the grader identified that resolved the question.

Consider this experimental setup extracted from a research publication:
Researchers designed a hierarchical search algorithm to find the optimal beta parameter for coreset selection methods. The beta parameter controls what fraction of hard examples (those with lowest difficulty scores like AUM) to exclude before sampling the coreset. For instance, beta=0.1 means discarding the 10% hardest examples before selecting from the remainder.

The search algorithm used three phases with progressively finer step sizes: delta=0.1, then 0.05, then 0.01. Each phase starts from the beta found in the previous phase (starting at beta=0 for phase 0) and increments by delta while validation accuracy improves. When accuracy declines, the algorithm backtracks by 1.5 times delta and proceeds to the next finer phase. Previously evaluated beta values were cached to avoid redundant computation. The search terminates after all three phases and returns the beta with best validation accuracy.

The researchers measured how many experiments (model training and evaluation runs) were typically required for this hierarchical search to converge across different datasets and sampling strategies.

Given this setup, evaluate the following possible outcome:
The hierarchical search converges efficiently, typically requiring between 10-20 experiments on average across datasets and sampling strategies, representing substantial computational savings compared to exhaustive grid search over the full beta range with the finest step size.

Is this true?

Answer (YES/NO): YES